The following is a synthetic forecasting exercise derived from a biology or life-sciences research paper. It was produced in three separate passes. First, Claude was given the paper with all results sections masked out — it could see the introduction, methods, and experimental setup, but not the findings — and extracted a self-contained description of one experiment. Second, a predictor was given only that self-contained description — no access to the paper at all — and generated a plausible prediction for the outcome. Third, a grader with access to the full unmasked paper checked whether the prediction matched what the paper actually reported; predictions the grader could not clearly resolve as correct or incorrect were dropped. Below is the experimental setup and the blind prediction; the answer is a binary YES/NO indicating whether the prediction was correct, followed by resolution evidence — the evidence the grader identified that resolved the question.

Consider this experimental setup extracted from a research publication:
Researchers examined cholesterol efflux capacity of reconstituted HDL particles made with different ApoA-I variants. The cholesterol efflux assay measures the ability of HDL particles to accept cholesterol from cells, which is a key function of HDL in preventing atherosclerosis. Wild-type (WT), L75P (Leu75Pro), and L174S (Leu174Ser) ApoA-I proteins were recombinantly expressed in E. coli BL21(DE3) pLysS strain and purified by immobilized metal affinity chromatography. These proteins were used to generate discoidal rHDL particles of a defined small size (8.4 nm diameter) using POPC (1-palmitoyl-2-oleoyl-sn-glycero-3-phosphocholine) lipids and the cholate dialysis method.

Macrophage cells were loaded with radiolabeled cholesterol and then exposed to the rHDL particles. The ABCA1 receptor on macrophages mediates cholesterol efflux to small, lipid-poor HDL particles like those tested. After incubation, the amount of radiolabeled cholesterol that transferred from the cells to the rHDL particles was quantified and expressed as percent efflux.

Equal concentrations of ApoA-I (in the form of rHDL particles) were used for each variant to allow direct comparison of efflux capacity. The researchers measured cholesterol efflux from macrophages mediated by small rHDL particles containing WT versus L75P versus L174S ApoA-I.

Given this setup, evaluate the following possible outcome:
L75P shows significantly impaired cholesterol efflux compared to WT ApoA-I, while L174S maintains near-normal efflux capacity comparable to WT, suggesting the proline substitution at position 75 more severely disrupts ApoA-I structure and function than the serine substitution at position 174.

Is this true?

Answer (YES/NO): NO